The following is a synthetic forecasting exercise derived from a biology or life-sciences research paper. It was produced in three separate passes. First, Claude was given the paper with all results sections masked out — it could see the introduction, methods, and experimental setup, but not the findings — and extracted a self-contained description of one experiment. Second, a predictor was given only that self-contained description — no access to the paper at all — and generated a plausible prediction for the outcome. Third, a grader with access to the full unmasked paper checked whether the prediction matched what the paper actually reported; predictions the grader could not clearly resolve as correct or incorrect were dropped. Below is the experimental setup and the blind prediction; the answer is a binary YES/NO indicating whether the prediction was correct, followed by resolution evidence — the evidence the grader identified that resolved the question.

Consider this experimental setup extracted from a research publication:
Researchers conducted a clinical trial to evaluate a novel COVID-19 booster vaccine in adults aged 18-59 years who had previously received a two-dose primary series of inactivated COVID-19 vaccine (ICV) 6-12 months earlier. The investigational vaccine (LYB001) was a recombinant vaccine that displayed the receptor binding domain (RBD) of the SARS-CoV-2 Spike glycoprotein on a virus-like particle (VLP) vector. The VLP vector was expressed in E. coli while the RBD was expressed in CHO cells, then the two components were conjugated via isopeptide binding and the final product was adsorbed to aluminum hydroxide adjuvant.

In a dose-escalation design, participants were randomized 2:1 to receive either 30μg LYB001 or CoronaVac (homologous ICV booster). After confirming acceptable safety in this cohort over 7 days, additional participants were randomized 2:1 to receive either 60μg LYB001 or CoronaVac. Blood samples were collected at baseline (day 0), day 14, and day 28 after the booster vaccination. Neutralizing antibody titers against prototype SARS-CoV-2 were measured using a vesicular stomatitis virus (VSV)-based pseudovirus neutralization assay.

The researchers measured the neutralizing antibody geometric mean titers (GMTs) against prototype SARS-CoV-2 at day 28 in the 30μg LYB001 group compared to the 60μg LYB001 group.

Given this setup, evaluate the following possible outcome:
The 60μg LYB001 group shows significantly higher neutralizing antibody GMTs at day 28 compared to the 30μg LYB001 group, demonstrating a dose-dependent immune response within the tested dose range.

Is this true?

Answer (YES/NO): NO